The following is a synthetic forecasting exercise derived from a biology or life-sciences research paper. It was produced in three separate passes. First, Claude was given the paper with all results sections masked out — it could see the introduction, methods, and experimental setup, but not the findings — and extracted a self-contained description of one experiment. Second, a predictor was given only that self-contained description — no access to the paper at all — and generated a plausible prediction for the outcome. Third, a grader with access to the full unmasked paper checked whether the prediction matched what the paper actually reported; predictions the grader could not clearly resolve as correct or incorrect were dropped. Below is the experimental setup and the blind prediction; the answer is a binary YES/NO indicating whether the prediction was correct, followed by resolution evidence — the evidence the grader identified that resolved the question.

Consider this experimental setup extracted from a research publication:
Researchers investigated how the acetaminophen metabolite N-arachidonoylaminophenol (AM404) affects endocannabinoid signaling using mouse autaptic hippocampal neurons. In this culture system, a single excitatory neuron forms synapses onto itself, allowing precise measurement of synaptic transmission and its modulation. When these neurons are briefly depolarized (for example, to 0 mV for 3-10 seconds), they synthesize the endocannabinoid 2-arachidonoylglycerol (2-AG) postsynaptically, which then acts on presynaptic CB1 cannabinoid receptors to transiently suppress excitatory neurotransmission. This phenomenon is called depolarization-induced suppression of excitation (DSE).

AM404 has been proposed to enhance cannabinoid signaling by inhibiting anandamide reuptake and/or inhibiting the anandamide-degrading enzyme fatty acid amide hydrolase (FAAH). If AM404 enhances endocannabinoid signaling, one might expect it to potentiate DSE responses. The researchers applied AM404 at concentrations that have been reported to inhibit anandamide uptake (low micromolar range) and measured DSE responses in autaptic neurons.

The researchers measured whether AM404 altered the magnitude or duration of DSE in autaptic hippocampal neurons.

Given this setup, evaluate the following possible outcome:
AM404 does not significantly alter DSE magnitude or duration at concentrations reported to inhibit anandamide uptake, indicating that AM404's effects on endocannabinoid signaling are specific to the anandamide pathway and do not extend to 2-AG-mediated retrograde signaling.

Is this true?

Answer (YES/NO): YES